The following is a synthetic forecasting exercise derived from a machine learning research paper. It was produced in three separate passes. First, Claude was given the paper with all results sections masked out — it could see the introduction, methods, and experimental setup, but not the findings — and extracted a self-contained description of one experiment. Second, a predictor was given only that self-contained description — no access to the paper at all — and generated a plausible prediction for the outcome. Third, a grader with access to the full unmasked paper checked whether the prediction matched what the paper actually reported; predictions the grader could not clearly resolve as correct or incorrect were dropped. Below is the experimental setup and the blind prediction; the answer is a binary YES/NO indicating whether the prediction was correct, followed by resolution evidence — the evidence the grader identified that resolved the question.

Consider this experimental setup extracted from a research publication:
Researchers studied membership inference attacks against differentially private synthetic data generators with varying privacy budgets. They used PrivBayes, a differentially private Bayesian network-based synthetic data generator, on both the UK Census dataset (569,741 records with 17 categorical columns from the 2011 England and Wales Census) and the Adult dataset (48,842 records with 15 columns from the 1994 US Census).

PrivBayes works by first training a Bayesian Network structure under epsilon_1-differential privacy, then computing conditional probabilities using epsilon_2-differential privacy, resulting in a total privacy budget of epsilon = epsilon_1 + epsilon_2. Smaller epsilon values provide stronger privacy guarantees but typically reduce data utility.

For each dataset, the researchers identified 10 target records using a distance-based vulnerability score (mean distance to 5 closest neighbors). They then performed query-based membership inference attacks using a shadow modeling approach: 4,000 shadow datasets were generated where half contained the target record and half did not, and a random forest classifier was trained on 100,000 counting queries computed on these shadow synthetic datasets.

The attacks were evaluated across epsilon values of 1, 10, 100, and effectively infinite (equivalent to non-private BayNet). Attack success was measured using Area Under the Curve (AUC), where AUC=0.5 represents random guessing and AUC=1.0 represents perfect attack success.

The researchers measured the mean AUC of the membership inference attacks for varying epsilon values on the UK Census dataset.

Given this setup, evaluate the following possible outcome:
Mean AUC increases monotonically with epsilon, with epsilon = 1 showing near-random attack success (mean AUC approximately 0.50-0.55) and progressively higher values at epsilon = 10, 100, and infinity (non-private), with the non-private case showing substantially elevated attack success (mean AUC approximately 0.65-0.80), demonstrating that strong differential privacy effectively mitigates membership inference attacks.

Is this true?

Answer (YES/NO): NO